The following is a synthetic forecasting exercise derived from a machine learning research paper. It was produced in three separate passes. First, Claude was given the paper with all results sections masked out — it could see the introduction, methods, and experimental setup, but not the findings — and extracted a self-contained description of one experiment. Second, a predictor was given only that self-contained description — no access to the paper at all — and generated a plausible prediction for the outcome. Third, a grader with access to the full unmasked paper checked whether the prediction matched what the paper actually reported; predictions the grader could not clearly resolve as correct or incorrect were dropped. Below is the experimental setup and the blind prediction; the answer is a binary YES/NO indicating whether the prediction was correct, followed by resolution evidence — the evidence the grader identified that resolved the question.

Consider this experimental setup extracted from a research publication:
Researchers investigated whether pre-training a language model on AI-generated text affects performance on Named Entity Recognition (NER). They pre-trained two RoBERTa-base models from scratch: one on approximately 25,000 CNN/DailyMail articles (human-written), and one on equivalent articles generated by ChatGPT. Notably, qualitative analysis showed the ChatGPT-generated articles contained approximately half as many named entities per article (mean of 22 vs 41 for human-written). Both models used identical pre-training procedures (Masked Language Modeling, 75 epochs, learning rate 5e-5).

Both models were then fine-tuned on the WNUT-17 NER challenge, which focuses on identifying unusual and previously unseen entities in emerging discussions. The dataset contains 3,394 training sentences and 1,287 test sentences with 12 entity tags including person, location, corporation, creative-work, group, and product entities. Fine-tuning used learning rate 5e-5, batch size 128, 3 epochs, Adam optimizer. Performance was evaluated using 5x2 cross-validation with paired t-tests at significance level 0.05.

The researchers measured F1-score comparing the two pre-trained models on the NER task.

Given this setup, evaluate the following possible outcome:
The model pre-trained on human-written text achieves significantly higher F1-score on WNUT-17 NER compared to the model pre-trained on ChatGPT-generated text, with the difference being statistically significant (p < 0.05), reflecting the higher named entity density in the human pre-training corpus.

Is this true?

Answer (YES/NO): NO